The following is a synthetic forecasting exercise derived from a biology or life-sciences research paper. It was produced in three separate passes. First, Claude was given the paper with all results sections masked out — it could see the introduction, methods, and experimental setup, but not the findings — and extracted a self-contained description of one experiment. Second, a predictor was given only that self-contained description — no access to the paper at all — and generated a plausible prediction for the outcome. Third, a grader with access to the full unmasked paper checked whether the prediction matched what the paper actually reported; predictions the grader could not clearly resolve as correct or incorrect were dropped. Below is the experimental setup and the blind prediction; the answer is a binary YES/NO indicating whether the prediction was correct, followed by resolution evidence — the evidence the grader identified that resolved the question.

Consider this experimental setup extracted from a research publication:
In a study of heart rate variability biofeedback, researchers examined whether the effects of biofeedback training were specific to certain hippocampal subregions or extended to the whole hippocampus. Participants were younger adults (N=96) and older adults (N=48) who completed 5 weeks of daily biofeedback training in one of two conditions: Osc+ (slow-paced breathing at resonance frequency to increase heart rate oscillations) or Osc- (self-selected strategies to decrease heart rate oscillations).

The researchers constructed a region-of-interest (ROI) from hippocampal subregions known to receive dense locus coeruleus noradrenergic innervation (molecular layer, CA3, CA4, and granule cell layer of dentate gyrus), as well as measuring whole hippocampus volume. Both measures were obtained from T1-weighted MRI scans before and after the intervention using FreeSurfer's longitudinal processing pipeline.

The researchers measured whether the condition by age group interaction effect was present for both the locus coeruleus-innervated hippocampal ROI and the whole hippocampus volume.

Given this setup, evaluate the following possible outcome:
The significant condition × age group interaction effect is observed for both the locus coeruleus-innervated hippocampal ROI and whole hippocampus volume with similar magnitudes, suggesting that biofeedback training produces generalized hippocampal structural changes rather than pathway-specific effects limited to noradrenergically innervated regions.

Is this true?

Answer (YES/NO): NO